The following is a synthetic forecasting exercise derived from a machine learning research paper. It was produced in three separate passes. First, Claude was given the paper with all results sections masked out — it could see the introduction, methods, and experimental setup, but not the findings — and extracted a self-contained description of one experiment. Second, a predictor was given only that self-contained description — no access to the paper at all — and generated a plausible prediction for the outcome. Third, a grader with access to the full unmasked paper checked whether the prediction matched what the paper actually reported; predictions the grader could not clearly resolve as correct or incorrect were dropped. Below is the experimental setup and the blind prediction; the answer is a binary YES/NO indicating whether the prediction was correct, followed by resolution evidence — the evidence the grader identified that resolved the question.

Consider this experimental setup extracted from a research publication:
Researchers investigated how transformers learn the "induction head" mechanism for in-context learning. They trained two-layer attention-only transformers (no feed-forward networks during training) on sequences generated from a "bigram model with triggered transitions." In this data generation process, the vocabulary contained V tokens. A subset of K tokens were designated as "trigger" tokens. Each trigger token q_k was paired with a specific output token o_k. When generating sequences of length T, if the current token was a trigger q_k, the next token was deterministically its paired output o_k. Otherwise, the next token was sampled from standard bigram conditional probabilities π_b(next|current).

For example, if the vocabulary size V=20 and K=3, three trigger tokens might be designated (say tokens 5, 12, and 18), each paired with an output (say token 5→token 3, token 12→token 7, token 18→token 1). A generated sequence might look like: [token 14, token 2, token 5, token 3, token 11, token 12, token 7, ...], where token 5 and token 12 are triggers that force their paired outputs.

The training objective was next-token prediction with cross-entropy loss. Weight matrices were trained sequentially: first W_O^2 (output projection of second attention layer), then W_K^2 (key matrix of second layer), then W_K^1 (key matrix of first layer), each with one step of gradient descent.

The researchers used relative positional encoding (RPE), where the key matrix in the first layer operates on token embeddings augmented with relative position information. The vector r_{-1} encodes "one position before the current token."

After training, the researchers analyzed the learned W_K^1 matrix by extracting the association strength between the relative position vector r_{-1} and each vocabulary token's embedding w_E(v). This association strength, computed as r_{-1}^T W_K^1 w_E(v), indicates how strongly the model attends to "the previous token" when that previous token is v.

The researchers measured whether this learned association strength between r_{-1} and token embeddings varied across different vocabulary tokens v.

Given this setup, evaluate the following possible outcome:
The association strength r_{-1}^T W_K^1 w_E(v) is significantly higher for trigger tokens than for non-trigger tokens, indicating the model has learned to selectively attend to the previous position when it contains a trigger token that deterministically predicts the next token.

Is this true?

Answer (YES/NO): NO